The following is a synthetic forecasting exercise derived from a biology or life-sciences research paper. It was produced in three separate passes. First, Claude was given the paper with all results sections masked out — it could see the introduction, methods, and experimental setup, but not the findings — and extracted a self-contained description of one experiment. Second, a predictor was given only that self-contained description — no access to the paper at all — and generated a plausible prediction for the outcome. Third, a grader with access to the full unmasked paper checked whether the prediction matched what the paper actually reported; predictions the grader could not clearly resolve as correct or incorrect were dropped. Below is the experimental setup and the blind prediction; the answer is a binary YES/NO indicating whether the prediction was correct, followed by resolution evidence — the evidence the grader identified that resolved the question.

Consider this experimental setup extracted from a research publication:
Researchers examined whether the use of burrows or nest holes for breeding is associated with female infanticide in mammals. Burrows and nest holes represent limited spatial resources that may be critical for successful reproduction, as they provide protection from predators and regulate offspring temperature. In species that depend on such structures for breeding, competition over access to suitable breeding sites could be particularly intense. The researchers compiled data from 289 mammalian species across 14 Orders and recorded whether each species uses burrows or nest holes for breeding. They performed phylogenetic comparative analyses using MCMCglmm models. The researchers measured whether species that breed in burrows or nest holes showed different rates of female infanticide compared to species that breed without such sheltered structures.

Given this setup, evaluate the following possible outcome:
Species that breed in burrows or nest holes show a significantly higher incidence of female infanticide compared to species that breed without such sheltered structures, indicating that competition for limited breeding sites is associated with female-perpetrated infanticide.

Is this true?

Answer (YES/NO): YES